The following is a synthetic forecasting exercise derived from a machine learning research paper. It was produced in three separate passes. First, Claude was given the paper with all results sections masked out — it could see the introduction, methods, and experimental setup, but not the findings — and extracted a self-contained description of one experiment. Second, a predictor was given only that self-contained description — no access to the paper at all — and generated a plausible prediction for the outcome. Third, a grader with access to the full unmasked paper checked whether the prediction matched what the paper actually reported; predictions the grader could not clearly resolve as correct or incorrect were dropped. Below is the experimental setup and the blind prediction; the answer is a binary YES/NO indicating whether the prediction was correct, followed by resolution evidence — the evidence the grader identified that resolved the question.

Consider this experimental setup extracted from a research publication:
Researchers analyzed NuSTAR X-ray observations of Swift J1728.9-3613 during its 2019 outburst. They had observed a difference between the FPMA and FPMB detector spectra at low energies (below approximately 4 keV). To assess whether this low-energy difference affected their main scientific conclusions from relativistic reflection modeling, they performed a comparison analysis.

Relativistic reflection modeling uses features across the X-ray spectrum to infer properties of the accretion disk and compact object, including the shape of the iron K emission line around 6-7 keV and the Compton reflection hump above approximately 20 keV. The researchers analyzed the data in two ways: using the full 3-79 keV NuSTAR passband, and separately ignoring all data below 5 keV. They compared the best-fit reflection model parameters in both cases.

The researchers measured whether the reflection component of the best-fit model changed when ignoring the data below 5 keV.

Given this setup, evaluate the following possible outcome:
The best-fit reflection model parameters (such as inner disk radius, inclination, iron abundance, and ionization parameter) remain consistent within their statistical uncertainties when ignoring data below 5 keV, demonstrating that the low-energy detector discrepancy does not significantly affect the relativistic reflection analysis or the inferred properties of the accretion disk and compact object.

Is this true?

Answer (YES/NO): YES